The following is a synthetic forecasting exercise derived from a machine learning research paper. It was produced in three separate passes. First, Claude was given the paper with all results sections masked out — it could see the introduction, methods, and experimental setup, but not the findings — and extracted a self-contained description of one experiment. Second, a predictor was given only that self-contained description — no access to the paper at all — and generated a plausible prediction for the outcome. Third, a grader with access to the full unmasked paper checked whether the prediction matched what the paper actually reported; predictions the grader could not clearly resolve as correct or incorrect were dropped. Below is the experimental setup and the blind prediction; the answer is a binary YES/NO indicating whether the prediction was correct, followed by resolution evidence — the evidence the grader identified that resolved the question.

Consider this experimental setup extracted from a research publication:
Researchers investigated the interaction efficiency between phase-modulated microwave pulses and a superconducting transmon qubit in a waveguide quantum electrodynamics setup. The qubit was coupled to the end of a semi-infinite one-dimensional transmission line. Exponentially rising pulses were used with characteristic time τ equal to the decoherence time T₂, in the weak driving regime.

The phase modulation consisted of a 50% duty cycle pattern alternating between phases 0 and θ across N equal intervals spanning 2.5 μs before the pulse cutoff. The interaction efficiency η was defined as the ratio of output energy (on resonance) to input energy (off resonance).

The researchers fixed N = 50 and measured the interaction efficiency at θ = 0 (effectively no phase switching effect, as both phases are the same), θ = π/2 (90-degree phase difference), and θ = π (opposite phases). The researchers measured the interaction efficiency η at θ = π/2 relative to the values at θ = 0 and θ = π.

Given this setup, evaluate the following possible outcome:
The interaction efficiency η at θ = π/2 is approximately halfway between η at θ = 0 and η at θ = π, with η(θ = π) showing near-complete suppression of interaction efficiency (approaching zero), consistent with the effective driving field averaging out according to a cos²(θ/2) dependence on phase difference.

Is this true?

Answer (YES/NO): YES